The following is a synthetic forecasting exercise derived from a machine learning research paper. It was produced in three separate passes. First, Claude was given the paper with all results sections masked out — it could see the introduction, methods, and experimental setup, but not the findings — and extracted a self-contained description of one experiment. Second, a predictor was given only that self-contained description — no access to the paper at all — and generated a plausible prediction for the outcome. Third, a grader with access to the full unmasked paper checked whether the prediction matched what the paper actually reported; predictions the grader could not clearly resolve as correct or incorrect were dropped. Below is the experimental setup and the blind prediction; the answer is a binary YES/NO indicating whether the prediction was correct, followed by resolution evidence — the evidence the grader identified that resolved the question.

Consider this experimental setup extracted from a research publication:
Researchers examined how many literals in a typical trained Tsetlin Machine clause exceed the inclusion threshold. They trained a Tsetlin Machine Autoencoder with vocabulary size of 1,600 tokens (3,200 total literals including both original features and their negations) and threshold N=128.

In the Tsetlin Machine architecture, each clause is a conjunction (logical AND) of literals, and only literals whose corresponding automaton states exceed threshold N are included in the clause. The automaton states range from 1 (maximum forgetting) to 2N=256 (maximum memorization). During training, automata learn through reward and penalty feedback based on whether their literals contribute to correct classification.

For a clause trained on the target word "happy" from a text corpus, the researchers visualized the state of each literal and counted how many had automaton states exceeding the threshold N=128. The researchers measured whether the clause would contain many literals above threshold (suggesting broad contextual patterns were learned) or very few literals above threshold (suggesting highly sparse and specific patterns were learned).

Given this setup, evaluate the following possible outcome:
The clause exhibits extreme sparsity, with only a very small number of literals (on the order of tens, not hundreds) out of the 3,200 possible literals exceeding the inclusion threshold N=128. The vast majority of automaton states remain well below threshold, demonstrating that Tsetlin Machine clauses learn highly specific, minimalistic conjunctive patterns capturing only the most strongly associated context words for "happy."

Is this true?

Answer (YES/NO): NO